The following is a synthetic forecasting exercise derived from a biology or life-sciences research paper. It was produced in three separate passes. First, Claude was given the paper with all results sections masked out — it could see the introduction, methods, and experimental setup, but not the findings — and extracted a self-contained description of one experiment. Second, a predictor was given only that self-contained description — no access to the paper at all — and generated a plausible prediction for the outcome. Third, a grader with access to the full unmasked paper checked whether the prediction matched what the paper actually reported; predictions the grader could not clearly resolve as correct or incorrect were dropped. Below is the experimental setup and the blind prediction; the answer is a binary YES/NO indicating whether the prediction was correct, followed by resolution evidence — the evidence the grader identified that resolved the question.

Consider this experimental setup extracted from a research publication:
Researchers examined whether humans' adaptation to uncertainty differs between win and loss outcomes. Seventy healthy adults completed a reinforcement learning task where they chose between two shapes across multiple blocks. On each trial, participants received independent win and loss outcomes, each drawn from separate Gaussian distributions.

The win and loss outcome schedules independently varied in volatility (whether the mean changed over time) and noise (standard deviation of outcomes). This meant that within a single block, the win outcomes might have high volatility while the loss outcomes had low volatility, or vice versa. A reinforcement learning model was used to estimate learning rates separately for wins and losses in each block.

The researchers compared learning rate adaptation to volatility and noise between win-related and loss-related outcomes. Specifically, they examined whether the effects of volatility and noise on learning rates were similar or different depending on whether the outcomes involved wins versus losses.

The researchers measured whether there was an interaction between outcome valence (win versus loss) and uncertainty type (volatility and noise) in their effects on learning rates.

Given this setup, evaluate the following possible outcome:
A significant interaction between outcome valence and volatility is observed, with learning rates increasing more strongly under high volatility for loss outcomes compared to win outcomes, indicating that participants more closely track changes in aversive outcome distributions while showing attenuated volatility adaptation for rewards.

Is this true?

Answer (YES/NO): NO